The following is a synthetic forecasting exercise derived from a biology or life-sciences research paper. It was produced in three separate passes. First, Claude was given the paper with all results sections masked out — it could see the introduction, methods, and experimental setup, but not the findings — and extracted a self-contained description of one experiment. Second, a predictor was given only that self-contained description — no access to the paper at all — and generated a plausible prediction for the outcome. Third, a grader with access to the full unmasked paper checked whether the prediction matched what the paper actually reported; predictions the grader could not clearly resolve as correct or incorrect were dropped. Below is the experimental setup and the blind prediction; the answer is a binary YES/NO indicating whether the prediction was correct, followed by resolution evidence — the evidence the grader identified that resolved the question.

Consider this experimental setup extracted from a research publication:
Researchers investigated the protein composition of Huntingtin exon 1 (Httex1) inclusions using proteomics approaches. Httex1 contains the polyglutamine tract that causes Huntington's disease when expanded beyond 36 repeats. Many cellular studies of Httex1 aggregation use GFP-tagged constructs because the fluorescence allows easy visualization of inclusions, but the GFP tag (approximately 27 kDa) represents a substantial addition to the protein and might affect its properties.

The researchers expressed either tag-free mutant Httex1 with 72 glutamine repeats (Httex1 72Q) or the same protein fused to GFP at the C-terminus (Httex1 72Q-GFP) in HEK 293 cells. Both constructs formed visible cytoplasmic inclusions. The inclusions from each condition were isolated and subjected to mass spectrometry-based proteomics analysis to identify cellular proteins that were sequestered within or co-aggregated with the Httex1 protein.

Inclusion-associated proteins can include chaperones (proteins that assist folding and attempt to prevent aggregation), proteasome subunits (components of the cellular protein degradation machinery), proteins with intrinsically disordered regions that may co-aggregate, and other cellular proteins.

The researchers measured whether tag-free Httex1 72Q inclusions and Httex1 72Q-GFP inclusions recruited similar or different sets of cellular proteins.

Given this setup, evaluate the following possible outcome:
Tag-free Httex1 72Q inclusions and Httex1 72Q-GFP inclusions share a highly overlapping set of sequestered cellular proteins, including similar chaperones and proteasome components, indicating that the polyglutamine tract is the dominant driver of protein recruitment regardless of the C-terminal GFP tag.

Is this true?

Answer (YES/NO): NO